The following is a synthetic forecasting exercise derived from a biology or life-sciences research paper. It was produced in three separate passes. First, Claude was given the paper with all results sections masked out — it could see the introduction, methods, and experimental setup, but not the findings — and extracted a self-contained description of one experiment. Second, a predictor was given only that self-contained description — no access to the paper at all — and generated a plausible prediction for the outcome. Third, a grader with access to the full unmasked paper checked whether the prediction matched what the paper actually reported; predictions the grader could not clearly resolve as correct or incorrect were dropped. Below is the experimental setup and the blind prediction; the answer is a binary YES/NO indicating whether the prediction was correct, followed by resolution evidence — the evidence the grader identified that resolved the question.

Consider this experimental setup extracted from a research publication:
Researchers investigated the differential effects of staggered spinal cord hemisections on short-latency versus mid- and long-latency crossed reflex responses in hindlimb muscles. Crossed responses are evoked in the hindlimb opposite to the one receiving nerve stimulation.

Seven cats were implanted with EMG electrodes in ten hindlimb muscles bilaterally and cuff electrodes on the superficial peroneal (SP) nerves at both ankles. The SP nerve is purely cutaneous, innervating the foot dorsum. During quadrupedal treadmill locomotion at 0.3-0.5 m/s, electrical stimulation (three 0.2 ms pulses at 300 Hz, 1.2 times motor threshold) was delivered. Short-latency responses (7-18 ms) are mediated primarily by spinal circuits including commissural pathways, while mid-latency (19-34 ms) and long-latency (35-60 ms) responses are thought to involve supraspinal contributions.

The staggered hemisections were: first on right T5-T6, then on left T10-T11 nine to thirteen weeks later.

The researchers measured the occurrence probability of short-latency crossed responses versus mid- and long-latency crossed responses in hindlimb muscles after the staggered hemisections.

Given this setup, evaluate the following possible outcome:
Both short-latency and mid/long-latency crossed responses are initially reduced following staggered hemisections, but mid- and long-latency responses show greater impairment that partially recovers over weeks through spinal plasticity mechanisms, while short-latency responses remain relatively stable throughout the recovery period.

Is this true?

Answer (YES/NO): NO